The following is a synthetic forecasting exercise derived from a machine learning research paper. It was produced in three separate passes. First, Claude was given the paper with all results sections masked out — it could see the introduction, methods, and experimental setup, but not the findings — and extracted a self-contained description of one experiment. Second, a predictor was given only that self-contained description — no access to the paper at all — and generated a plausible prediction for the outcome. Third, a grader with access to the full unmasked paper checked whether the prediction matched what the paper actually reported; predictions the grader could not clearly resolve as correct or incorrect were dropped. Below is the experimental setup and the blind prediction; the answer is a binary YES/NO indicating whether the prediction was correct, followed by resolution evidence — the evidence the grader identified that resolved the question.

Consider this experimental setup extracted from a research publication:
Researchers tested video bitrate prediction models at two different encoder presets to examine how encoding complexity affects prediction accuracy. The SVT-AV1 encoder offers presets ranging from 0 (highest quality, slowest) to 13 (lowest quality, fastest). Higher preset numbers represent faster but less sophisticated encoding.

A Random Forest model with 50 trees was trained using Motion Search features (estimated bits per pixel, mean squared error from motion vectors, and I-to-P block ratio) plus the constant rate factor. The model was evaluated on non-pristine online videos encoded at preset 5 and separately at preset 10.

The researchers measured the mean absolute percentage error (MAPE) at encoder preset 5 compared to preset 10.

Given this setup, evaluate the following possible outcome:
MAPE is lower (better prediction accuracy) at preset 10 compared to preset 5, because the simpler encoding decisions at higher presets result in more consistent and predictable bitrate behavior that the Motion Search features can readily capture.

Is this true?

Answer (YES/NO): NO